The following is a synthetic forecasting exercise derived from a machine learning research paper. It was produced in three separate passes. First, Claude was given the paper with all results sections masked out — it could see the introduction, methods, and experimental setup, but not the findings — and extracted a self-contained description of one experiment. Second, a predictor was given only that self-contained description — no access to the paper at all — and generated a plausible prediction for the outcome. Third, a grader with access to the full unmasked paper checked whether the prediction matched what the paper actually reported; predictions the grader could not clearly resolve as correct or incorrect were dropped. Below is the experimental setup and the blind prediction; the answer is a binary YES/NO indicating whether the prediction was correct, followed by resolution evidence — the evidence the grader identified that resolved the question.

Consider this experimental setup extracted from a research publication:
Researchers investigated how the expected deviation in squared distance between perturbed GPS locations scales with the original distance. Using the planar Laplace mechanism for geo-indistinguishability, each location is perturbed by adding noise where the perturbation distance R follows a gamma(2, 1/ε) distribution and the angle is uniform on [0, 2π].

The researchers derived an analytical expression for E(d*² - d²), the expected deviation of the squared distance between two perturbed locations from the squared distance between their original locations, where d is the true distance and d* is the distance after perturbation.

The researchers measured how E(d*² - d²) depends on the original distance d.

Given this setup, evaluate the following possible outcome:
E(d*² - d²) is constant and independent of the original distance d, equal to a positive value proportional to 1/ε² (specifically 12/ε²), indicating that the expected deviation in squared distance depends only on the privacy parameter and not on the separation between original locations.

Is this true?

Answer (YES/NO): YES